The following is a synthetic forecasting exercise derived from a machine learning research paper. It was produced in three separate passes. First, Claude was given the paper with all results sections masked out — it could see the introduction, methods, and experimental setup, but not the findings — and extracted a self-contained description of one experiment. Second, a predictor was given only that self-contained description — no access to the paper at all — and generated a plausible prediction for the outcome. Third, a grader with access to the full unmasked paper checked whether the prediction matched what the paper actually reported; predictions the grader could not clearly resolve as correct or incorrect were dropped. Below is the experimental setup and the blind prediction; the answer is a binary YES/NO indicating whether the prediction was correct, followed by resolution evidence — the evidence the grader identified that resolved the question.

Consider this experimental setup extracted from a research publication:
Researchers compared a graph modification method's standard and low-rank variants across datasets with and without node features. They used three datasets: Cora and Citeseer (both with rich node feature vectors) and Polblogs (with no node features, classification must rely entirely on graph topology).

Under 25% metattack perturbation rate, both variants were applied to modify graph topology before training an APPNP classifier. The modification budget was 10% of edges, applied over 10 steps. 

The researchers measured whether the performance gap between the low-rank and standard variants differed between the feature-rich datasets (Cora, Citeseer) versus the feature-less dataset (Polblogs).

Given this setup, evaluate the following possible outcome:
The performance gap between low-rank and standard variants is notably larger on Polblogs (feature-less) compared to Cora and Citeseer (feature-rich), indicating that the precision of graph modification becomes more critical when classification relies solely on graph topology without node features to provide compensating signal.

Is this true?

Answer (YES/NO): NO